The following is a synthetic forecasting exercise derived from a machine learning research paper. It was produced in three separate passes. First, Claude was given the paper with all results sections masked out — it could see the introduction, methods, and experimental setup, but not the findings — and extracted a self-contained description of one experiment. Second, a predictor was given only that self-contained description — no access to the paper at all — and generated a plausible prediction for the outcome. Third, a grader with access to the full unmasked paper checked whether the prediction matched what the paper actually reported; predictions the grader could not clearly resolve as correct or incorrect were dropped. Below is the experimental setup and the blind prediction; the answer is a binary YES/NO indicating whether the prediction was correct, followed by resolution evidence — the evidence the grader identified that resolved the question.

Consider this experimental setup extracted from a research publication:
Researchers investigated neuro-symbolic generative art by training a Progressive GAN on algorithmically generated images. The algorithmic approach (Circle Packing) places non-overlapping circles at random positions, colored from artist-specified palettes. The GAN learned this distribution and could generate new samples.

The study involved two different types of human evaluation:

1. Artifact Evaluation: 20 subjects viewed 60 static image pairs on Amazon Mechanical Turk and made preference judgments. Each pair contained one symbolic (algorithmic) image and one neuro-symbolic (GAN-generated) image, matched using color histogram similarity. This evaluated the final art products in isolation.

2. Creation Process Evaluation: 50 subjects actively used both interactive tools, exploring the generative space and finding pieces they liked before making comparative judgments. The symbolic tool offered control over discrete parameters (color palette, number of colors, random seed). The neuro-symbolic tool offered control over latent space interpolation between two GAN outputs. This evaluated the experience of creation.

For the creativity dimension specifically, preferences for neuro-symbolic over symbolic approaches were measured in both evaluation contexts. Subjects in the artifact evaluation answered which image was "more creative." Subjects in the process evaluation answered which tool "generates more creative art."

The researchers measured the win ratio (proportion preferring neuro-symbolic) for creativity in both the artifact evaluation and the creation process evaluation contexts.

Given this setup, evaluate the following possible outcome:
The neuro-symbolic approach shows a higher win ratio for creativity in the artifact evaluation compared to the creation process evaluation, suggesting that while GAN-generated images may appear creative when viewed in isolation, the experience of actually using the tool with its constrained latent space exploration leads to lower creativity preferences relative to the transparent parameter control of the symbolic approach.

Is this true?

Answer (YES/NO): NO